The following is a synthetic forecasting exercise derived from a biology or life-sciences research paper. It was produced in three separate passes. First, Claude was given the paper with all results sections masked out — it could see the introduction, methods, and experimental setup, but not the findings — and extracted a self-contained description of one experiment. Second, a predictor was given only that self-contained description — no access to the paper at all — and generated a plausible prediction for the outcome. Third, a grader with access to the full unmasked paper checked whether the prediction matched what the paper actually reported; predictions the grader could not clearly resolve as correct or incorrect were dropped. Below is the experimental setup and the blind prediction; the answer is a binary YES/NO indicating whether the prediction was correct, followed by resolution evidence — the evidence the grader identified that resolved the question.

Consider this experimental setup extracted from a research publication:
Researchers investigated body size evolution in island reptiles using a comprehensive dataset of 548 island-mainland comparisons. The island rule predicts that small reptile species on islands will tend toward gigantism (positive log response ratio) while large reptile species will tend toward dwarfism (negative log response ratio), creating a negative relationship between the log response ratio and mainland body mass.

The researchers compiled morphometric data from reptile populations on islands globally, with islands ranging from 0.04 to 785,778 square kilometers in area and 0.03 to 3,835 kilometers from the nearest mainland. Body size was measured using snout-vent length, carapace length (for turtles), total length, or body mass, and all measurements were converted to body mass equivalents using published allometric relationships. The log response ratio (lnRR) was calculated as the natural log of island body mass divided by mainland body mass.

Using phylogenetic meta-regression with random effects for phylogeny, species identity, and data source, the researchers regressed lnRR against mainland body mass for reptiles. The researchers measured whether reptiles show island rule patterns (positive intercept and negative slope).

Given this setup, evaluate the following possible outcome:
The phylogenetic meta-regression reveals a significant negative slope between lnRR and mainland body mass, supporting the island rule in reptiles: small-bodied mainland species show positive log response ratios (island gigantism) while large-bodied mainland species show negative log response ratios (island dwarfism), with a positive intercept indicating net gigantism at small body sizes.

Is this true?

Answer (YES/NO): YES